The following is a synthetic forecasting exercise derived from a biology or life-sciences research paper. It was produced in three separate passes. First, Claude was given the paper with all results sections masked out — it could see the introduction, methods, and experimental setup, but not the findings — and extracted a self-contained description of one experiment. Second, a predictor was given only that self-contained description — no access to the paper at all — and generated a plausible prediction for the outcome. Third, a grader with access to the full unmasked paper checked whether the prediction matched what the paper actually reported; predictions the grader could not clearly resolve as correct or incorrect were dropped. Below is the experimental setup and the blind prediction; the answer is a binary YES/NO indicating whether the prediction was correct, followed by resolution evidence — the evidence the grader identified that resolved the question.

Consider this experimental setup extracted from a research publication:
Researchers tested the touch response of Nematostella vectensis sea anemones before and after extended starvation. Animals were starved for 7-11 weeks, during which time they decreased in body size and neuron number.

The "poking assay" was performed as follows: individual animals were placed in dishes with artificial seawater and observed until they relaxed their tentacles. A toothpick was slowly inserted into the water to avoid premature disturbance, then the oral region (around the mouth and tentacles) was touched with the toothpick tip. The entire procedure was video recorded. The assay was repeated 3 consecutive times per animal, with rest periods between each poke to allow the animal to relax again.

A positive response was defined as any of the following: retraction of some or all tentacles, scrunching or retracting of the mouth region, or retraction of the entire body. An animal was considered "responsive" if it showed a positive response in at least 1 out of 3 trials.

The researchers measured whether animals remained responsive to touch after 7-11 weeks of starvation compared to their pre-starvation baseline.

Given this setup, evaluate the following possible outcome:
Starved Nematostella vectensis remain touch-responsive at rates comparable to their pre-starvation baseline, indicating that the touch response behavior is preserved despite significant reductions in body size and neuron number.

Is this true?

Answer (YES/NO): YES